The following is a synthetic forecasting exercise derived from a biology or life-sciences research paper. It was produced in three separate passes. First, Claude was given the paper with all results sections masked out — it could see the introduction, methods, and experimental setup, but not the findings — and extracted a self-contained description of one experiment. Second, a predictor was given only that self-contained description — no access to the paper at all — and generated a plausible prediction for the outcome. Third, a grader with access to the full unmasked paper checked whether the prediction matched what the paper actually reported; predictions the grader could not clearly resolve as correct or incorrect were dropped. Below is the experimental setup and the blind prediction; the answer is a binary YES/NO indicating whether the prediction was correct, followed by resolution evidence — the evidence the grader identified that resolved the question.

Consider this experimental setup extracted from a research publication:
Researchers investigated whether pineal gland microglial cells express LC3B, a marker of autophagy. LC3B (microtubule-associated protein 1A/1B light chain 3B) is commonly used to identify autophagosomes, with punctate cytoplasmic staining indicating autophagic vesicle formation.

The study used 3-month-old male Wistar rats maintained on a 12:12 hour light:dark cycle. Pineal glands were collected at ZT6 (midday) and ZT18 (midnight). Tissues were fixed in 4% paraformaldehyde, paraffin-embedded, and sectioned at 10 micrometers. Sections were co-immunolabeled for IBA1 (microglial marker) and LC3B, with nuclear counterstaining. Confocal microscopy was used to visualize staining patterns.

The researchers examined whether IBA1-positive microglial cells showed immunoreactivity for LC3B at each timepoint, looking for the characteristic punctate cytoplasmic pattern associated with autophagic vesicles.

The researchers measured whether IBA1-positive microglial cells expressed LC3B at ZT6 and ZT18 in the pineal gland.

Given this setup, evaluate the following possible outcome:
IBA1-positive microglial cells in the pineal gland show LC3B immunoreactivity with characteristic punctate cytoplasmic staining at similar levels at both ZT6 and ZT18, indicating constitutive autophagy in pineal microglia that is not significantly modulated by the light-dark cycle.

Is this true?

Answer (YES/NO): NO